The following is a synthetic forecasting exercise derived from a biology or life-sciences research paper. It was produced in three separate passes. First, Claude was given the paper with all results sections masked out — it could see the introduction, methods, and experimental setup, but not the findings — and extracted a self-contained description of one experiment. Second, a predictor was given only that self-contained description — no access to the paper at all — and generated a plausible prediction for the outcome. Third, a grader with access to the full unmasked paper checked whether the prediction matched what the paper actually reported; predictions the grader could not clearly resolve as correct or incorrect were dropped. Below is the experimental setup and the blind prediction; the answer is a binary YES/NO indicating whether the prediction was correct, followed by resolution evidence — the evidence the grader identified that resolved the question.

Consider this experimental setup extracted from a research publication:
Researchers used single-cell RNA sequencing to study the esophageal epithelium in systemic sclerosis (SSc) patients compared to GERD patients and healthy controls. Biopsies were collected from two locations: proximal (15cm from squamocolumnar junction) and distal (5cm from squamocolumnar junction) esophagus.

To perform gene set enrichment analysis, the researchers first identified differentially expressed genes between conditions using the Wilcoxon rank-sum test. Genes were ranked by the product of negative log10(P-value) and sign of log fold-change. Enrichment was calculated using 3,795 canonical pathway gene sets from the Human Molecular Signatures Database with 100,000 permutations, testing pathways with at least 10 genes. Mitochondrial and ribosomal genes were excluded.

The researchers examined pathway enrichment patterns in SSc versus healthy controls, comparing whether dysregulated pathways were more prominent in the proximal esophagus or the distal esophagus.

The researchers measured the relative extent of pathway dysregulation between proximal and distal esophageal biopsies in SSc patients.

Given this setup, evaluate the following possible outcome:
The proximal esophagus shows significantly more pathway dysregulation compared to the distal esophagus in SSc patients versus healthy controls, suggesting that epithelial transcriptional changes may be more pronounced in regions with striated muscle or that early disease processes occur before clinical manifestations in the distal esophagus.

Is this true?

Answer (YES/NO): NO